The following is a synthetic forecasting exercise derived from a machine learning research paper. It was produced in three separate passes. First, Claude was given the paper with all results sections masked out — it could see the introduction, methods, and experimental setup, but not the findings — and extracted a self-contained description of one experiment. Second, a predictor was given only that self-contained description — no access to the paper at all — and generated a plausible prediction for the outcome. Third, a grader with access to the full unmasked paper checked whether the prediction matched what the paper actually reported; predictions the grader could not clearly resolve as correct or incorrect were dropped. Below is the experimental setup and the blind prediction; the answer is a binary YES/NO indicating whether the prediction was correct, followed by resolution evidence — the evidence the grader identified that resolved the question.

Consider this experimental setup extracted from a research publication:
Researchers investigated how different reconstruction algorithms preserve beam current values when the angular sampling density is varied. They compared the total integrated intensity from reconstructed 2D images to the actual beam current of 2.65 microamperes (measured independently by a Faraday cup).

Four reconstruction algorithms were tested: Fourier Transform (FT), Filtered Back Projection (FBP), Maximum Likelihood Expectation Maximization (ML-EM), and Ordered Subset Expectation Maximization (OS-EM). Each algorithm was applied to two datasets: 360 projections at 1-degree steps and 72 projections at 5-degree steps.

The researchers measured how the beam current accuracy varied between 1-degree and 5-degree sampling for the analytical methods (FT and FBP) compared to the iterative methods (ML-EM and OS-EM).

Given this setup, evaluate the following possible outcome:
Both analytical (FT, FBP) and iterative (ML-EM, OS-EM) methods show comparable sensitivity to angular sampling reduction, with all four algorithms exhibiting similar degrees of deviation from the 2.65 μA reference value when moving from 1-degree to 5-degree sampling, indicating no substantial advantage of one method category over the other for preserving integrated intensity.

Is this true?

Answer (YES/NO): NO